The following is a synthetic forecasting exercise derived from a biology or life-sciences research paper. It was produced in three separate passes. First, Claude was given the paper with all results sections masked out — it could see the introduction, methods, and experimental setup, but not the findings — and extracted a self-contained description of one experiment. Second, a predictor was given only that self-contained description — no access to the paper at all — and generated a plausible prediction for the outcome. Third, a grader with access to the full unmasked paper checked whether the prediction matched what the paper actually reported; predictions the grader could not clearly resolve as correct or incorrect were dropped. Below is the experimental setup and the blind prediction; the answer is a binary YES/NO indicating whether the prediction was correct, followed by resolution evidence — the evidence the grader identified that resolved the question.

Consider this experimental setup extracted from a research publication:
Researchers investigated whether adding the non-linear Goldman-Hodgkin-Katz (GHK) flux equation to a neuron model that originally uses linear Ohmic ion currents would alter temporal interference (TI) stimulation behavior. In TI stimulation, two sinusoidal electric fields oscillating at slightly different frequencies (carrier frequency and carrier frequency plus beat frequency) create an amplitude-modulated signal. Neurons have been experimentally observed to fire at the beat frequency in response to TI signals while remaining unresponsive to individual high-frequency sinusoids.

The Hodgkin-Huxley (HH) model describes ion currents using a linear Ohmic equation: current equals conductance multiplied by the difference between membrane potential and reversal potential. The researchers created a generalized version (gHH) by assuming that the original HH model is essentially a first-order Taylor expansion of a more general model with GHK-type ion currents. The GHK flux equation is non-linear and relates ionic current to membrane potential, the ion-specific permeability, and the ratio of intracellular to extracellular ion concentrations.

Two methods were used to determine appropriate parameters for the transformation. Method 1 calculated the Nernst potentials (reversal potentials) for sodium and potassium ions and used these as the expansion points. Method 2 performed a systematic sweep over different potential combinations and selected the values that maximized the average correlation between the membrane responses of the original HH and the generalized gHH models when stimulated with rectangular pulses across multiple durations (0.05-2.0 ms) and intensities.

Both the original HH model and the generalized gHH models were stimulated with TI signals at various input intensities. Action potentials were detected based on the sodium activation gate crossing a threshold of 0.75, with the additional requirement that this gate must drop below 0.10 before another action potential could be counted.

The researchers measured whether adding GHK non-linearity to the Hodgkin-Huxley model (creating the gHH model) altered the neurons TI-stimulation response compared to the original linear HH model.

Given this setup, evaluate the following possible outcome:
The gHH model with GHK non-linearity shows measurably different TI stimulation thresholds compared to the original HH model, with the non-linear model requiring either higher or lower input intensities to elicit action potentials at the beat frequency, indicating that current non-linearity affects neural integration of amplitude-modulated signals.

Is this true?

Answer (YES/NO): NO